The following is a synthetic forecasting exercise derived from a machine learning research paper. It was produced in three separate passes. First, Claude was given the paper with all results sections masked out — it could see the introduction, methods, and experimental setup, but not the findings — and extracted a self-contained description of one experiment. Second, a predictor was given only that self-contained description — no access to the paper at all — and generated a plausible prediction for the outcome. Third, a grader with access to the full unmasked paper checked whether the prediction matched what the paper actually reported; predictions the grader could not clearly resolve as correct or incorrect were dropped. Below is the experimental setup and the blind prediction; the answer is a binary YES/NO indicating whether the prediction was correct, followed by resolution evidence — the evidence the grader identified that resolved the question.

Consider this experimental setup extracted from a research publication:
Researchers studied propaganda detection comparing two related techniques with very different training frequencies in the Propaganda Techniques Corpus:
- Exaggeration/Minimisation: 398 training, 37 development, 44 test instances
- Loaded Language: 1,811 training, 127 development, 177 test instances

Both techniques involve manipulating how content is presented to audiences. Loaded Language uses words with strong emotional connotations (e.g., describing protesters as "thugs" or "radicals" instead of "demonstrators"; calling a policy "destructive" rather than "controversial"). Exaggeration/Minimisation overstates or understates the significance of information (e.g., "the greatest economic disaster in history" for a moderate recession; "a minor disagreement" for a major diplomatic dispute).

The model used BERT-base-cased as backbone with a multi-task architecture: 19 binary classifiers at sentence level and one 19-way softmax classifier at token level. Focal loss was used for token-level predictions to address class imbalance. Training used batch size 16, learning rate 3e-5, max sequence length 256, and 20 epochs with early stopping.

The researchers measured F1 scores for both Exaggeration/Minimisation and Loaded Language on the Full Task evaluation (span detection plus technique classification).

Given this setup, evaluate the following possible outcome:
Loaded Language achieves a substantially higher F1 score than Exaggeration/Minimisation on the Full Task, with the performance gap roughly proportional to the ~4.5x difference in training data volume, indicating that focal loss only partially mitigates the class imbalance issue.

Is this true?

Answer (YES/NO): NO